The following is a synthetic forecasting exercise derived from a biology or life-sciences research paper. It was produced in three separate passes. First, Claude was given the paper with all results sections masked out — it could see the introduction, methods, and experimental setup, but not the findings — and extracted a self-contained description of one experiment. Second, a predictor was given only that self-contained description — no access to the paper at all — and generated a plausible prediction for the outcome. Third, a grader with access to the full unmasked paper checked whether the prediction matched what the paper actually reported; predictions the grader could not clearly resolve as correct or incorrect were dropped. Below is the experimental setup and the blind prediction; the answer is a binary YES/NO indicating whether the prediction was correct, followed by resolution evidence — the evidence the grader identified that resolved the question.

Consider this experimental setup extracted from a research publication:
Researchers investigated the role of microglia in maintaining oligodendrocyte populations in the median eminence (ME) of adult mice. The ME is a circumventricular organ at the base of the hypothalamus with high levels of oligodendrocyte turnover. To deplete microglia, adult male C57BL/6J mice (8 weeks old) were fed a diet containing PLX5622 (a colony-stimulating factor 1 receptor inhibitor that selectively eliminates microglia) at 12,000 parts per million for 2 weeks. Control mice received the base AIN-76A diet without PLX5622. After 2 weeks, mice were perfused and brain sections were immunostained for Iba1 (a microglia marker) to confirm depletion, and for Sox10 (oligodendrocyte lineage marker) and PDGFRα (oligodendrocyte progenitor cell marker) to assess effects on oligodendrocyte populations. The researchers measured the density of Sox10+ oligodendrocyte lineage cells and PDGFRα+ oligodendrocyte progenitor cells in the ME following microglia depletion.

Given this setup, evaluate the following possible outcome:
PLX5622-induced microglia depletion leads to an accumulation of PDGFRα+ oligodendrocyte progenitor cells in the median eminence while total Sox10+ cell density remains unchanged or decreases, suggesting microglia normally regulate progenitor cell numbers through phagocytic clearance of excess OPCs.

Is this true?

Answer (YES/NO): NO